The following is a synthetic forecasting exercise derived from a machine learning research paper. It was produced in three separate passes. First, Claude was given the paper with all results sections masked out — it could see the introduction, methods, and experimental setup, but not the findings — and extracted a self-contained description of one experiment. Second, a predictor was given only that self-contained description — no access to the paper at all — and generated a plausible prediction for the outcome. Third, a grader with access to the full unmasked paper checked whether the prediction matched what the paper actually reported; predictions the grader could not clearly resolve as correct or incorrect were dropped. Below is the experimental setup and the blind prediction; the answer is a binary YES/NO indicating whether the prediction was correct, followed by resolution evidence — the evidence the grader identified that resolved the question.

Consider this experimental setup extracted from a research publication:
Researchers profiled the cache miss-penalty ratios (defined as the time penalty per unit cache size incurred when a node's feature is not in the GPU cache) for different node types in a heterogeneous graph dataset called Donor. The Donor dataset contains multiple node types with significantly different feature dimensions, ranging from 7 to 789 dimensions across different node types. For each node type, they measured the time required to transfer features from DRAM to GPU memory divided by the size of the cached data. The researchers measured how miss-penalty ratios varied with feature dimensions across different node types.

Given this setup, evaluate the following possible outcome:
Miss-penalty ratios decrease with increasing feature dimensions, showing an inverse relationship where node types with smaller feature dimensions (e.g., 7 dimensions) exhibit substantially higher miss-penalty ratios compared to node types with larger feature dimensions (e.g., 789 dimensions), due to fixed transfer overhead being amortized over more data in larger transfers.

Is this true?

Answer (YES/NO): YES